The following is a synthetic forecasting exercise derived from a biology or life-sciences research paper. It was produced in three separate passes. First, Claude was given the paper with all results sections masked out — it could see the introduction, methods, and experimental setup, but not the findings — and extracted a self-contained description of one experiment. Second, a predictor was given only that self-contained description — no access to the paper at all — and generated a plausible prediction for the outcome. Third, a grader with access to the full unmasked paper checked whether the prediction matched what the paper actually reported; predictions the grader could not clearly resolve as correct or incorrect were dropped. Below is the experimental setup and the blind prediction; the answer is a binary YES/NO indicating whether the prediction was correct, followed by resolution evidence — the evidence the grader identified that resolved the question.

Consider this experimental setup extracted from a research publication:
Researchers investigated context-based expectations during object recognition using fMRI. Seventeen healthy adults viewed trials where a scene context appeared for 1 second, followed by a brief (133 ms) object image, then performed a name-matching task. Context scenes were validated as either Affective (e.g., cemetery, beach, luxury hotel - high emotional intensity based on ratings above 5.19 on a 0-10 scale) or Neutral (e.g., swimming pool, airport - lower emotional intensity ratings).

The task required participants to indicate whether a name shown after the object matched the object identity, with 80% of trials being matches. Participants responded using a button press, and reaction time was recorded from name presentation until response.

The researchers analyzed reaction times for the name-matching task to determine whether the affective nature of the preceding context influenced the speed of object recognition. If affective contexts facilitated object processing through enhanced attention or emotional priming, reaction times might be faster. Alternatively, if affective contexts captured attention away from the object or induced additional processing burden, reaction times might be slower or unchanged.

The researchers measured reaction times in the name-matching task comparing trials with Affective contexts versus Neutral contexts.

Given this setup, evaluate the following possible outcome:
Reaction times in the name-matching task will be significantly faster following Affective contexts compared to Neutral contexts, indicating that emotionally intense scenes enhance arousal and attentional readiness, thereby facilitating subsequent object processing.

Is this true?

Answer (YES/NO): NO